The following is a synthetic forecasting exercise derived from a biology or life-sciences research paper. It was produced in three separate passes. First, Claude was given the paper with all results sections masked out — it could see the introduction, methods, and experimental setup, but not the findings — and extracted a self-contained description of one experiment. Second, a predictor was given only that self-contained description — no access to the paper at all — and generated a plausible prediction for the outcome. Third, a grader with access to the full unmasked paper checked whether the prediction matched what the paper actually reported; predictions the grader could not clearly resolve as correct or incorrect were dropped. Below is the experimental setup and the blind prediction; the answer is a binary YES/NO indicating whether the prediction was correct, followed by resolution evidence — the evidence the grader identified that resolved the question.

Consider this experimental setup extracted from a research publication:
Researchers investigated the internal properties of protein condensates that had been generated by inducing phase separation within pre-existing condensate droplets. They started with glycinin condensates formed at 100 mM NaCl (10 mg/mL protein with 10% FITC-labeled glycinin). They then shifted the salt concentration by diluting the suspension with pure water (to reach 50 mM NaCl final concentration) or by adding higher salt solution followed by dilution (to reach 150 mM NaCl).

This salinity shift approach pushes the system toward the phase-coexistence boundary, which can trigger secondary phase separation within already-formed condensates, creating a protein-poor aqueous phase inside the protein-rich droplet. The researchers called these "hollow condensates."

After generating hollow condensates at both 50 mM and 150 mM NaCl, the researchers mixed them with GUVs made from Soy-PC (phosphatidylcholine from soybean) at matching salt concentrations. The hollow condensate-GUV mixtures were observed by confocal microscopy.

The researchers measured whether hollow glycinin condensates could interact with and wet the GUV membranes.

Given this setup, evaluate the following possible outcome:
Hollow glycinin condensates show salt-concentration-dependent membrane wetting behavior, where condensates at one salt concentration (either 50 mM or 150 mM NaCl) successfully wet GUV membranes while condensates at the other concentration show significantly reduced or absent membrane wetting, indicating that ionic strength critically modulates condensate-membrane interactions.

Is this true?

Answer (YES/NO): NO